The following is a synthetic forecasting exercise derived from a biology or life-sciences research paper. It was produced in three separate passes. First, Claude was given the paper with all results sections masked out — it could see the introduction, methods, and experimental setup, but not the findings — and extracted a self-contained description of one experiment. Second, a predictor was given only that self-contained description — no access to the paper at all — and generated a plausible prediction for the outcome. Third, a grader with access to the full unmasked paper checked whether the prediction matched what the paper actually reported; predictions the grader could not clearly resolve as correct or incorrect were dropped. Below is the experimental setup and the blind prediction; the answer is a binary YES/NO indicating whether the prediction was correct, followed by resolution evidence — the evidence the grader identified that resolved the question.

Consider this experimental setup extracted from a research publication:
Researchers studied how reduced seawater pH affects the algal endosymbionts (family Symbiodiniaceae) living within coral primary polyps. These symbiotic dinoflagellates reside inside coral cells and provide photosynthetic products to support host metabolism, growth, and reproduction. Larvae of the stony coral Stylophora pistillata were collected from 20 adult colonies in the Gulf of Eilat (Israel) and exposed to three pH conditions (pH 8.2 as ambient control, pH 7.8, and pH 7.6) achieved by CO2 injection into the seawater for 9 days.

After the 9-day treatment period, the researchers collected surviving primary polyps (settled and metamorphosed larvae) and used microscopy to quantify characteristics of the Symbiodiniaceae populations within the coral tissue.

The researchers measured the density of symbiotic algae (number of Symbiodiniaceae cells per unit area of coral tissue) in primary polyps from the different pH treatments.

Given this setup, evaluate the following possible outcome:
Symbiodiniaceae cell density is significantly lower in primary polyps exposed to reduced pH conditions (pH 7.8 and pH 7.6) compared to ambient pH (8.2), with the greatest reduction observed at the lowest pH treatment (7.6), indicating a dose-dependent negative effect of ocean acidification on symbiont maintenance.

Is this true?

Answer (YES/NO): NO